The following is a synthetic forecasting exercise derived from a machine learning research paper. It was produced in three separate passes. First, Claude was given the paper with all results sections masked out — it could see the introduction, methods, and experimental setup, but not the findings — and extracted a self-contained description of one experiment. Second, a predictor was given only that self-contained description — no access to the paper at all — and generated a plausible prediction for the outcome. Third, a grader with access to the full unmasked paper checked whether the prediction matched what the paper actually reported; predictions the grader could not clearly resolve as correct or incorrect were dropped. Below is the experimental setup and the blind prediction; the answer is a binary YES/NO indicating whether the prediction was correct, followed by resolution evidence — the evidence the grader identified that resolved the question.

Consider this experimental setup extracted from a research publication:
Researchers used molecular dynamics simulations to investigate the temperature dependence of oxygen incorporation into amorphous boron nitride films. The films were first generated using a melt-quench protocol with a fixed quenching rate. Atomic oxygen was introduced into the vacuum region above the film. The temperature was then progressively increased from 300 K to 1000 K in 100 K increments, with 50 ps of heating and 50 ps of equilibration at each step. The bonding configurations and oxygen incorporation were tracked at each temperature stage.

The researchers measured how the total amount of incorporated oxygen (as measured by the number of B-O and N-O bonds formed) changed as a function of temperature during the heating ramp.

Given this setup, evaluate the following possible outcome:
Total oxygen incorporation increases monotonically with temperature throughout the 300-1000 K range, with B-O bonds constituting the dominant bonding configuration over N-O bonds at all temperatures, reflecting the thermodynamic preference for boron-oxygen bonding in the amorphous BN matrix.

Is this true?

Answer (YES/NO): YES